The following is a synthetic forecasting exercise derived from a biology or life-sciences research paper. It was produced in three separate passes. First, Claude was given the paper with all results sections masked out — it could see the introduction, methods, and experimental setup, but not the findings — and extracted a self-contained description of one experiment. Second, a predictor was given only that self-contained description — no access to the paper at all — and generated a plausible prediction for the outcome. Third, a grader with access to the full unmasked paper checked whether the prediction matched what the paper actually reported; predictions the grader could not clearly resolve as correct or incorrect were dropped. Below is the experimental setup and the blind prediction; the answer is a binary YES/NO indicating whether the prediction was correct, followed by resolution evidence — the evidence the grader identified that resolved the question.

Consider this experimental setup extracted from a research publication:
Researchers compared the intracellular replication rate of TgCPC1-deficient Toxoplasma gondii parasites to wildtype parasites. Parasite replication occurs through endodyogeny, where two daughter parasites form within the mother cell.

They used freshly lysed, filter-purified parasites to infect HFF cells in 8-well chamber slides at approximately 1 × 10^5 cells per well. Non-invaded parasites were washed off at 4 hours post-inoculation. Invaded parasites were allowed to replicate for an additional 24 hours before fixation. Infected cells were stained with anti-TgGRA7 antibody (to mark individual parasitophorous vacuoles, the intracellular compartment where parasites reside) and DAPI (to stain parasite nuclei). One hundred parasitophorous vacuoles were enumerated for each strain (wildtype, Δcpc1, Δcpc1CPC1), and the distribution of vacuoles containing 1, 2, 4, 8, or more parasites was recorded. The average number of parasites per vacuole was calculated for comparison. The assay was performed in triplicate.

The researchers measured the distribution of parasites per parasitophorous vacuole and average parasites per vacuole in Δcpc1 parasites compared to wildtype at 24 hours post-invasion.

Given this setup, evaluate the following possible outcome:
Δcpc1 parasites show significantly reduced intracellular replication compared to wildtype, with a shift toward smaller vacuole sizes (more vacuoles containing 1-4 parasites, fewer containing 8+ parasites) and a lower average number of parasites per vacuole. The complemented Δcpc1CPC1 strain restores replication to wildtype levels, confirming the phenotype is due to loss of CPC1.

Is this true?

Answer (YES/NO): NO